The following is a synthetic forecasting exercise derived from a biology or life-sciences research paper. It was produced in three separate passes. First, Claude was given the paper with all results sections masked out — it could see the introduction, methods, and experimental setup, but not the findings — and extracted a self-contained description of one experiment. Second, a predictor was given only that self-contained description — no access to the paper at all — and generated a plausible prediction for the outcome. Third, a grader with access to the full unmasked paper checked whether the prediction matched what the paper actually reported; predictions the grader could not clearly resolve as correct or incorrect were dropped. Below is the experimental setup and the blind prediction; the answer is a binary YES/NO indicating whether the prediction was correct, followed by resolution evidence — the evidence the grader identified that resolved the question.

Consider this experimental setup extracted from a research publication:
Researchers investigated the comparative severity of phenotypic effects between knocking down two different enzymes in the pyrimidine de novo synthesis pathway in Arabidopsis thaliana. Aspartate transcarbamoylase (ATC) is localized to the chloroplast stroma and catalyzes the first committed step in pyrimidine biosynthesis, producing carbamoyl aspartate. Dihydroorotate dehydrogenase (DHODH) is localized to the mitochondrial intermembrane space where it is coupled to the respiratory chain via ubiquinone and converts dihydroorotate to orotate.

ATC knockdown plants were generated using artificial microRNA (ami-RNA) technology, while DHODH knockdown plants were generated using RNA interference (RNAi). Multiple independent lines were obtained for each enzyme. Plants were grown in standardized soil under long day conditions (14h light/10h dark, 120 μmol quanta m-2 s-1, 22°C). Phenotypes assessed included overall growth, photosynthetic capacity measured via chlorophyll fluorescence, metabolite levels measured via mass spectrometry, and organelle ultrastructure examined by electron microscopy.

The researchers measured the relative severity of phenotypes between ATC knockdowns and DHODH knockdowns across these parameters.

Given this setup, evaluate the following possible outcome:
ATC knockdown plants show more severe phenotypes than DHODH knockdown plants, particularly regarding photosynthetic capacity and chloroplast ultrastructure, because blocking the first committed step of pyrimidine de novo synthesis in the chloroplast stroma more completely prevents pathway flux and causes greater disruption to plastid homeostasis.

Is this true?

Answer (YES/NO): YES